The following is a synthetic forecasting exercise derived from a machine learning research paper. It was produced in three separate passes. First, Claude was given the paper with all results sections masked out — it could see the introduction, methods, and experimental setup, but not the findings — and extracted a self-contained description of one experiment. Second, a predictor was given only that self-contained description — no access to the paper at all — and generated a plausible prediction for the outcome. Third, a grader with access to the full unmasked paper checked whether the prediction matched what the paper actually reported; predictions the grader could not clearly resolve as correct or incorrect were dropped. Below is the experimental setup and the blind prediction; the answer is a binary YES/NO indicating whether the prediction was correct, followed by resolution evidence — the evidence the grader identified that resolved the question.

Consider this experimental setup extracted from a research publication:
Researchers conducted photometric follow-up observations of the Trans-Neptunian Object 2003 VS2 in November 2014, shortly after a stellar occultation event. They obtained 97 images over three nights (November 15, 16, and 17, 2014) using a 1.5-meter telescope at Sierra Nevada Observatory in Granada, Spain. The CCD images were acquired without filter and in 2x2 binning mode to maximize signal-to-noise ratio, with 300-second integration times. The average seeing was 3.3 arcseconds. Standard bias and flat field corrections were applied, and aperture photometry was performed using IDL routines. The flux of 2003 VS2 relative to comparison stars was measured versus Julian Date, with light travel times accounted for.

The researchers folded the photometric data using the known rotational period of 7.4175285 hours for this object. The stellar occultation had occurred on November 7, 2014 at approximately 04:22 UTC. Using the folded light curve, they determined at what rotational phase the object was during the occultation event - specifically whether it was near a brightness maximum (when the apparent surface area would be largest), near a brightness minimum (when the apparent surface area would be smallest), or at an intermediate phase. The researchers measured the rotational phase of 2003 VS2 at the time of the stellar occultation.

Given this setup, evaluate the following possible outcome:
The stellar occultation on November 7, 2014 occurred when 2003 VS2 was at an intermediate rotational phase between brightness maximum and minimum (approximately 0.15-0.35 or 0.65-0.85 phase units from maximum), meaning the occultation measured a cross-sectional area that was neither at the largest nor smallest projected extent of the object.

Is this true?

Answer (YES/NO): NO